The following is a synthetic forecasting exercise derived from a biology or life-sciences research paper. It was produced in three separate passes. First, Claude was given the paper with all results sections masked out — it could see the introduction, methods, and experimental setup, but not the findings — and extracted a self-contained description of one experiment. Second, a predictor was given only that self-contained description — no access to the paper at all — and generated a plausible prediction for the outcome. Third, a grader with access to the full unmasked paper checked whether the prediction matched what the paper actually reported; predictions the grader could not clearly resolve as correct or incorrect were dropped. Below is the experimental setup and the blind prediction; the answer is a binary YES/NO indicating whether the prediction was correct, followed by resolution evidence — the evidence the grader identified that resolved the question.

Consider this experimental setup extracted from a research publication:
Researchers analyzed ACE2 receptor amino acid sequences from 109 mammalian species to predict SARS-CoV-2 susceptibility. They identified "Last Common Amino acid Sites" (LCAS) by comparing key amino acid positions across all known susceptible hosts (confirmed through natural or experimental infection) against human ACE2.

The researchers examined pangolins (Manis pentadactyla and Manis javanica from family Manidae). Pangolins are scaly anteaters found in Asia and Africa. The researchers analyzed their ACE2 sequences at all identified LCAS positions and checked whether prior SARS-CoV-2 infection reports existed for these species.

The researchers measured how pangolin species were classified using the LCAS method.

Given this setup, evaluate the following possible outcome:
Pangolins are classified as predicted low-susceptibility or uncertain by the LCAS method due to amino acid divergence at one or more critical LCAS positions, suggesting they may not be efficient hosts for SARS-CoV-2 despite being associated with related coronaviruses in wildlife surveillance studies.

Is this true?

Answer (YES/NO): NO